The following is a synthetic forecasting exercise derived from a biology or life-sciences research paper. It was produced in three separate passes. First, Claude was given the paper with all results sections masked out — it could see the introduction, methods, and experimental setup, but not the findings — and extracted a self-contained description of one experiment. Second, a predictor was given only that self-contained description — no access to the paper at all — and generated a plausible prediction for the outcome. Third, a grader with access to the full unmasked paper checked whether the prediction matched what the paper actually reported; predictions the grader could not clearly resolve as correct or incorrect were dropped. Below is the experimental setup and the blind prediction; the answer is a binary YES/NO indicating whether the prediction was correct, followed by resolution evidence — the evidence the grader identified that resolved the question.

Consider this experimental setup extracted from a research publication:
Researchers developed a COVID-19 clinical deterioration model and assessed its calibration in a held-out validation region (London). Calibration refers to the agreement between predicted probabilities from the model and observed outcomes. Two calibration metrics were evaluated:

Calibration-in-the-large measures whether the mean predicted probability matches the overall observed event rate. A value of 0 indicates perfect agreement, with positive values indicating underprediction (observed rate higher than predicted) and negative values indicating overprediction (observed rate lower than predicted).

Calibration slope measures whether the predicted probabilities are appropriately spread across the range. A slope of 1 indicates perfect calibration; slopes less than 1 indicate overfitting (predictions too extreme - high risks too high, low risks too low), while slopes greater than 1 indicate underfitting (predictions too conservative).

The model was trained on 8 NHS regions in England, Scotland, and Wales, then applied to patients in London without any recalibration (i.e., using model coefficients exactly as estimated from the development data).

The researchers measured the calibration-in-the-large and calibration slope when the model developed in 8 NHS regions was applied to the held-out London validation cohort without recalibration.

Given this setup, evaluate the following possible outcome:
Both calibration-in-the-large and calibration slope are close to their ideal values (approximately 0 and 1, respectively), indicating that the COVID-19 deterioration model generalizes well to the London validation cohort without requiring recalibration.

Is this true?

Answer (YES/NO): YES